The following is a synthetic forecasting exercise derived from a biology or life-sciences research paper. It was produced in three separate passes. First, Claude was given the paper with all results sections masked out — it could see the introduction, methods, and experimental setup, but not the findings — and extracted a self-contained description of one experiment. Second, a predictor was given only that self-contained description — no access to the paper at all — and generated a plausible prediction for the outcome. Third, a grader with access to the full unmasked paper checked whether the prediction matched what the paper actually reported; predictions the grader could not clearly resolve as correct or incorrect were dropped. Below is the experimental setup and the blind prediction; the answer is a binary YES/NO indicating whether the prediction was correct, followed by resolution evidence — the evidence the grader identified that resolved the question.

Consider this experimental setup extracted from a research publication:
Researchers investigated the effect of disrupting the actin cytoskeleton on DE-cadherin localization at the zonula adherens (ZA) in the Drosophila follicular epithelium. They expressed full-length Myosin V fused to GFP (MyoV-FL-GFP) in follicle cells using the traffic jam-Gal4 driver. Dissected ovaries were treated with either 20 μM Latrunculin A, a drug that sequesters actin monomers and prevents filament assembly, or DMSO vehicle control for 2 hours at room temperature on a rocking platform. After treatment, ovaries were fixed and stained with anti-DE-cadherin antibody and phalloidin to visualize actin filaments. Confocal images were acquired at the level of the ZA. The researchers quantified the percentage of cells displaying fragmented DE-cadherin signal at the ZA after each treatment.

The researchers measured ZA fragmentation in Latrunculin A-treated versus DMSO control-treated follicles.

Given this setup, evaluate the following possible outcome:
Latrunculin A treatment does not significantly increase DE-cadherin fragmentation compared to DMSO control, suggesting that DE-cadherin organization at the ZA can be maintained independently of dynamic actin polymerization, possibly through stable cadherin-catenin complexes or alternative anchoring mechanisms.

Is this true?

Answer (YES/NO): NO